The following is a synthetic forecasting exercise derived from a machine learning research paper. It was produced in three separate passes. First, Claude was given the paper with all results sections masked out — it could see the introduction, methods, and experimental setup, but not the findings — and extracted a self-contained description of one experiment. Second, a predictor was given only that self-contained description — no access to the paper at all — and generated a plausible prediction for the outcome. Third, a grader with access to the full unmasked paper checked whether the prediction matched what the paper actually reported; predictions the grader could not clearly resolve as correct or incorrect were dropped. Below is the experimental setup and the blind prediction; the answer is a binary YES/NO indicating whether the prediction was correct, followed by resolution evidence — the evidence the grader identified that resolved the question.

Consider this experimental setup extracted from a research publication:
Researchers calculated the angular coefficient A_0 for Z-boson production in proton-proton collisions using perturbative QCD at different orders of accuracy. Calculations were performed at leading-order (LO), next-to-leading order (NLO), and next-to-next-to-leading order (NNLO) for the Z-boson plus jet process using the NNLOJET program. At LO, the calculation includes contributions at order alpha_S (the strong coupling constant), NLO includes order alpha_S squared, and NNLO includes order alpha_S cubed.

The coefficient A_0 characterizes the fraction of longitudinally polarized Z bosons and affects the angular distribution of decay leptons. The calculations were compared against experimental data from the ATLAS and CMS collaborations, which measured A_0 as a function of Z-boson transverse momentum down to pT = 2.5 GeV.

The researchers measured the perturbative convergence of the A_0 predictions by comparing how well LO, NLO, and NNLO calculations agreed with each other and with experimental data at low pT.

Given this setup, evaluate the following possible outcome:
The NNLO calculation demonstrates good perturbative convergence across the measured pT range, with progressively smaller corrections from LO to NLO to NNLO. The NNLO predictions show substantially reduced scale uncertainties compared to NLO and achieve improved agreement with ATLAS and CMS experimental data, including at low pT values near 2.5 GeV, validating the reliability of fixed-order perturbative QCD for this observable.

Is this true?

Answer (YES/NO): NO